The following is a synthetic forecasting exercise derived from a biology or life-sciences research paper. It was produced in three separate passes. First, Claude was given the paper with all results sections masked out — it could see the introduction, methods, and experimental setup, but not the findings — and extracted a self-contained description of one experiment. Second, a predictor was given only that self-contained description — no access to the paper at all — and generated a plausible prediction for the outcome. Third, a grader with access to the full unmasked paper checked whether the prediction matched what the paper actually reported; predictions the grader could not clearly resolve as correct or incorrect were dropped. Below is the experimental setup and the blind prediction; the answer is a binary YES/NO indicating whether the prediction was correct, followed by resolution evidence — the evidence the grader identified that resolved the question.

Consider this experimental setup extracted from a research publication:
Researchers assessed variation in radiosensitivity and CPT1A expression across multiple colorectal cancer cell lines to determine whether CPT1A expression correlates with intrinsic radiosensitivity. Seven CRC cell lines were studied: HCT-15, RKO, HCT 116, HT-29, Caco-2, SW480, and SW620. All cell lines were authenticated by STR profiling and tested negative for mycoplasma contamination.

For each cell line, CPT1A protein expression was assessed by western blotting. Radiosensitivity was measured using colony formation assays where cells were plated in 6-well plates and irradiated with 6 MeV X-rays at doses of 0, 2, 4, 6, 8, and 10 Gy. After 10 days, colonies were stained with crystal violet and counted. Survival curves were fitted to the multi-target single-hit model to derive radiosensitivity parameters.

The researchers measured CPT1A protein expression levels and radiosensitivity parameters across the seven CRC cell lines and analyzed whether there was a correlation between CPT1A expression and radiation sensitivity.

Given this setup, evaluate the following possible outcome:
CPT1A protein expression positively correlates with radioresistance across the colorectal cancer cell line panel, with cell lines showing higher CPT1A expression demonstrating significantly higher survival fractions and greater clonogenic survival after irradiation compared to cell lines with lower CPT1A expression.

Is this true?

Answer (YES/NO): NO